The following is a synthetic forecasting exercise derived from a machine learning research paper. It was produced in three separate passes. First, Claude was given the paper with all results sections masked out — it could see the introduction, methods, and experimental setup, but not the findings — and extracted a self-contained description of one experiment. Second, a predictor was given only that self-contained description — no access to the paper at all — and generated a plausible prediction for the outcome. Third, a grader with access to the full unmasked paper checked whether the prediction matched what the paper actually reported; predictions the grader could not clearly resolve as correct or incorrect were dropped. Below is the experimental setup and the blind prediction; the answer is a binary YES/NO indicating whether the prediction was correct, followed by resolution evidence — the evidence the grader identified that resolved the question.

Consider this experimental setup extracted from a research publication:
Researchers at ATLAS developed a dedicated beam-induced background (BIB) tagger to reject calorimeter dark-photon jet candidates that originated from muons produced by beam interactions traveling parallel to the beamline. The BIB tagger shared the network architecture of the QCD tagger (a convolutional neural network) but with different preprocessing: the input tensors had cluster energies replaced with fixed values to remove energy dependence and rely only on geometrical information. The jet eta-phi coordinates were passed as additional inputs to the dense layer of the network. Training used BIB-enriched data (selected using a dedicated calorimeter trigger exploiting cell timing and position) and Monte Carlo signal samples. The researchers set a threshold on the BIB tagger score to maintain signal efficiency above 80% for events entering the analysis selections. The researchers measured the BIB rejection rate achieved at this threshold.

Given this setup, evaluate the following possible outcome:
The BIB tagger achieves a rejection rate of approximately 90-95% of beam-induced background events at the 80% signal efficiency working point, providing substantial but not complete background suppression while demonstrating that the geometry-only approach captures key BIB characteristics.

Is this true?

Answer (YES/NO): NO